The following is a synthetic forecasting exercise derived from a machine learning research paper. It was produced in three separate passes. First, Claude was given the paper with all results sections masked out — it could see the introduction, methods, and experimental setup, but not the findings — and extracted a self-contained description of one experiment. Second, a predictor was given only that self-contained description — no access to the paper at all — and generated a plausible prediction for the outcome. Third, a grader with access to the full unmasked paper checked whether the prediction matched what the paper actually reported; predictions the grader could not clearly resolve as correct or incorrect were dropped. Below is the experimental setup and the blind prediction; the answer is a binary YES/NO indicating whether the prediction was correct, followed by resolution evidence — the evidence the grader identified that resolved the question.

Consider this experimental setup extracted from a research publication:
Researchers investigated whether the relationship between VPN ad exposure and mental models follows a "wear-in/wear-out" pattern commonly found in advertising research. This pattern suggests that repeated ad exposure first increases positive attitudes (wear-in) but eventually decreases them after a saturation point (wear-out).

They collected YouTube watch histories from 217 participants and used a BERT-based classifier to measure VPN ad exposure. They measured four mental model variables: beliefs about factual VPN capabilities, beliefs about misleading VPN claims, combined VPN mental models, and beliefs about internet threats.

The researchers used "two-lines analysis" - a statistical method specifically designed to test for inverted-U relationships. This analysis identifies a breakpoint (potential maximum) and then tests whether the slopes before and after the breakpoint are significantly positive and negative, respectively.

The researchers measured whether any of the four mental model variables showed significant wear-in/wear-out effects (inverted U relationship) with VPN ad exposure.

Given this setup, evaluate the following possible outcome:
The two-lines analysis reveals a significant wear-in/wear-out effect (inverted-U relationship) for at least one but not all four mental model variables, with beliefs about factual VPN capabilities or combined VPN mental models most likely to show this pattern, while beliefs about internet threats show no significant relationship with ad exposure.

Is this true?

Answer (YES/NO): NO